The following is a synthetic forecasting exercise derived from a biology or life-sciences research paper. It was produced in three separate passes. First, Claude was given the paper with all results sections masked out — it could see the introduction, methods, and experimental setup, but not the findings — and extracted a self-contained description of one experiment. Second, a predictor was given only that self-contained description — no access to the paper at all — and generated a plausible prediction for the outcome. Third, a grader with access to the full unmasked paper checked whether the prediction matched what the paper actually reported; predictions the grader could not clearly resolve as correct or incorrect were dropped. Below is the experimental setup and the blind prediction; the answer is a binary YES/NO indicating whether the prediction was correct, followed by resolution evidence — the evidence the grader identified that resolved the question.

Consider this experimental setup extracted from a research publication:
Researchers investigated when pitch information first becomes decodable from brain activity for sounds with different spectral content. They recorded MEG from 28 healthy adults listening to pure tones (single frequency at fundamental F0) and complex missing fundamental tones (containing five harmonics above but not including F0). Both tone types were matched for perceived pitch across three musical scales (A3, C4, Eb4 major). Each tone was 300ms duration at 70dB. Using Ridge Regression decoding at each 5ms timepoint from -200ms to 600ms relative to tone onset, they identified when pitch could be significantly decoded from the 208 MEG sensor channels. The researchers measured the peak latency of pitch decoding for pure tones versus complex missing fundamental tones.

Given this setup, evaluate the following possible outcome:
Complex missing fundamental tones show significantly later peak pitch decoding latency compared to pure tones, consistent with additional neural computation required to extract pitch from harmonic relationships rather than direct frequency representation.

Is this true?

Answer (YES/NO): NO